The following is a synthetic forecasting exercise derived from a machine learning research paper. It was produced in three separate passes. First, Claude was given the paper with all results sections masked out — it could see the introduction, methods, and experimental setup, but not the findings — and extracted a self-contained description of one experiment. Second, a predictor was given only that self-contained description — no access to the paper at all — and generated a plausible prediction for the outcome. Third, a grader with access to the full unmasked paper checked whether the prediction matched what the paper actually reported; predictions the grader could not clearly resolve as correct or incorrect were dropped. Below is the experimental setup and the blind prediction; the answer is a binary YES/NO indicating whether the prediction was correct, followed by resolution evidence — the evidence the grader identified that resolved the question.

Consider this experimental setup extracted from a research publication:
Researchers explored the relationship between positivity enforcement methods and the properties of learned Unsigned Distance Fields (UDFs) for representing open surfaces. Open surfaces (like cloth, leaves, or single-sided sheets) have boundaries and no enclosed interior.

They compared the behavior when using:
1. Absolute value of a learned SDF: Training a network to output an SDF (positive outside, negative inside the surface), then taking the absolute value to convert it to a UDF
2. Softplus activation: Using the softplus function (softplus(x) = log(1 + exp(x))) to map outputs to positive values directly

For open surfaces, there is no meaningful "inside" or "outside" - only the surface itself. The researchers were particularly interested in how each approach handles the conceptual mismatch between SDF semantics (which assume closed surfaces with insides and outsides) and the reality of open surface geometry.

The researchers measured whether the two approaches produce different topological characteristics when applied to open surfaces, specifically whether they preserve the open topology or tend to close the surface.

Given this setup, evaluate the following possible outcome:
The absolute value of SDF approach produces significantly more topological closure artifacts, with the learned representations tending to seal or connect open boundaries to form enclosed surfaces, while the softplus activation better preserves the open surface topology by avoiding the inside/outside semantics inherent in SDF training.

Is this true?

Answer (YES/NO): YES